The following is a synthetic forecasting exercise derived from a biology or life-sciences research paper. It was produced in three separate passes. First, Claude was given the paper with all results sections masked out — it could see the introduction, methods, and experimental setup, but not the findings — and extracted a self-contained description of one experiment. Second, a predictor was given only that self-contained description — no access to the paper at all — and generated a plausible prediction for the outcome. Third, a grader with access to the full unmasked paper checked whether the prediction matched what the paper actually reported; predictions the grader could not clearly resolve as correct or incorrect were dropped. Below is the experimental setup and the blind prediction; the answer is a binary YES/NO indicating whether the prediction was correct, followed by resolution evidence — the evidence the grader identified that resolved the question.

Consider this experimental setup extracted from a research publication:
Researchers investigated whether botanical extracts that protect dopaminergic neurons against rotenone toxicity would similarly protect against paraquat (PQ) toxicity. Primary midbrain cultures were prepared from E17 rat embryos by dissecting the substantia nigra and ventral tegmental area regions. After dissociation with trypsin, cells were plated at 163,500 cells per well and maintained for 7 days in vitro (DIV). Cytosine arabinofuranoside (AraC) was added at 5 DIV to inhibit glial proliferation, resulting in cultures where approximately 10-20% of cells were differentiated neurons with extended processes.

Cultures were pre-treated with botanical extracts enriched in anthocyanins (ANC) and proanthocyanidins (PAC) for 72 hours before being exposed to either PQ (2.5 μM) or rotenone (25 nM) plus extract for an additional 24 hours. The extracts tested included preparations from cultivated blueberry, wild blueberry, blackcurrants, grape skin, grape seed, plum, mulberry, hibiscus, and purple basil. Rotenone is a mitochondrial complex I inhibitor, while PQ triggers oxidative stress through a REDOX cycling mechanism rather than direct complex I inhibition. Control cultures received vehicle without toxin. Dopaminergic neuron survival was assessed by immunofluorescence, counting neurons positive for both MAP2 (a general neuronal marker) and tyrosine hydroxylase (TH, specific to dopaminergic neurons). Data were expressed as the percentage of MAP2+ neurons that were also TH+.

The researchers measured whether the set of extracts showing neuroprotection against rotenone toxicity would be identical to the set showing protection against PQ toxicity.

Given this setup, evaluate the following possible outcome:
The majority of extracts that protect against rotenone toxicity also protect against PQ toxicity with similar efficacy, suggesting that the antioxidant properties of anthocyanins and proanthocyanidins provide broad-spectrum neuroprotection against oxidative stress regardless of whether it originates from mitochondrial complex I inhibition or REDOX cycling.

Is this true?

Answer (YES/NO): NO